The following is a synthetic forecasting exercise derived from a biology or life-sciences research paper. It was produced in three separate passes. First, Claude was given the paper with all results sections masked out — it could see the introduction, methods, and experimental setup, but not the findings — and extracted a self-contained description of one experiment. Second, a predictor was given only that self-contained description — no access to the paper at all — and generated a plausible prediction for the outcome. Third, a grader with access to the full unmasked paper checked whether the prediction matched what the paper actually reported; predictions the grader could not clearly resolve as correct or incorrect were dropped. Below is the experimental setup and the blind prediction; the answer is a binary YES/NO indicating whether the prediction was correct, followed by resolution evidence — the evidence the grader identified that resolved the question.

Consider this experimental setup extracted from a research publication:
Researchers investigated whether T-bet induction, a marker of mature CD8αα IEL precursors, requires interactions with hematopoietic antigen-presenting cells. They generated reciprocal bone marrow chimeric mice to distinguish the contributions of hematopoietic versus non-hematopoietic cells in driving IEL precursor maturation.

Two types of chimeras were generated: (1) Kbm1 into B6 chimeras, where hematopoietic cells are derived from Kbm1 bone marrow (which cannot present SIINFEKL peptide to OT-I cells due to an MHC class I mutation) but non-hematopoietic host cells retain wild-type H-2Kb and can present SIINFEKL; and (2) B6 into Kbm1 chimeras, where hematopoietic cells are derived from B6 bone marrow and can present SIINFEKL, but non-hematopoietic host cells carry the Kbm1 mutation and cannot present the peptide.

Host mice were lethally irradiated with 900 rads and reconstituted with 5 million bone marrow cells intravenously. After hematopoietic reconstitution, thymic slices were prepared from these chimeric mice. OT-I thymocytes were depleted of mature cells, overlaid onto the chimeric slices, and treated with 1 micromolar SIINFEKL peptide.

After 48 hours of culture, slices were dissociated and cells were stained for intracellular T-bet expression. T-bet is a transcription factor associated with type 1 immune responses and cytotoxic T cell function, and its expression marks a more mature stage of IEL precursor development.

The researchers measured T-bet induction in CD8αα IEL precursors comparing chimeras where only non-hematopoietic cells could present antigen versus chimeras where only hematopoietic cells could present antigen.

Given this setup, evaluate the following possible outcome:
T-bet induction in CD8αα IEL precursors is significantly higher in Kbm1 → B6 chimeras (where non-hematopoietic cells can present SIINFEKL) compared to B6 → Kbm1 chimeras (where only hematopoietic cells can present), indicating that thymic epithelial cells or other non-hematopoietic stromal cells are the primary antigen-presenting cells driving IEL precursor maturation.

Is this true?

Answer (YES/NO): NO